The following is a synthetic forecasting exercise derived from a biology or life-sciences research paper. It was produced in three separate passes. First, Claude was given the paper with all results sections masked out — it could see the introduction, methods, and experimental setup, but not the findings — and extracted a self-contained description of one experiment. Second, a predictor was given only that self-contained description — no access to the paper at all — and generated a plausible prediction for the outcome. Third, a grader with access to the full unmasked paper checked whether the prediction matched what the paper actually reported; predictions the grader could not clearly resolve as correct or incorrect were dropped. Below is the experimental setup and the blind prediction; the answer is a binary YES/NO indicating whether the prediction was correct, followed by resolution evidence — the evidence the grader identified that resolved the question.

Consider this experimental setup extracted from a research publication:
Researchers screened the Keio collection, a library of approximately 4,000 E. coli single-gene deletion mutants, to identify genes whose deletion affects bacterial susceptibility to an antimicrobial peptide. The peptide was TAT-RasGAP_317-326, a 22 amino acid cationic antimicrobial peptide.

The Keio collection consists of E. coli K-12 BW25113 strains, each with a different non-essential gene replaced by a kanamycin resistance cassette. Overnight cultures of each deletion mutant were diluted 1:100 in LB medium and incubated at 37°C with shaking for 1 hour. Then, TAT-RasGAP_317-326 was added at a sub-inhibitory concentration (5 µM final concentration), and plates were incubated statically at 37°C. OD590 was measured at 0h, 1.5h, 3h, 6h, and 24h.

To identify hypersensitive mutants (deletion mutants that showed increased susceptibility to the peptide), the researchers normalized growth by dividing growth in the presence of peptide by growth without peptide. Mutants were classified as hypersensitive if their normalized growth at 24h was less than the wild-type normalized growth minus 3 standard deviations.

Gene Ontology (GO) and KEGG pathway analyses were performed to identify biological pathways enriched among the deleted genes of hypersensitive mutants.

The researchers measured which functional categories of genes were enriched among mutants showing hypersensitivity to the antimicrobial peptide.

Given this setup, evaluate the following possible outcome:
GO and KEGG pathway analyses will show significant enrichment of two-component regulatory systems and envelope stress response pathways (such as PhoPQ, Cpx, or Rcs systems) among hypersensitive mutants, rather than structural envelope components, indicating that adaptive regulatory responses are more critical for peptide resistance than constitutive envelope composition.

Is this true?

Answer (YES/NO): YES